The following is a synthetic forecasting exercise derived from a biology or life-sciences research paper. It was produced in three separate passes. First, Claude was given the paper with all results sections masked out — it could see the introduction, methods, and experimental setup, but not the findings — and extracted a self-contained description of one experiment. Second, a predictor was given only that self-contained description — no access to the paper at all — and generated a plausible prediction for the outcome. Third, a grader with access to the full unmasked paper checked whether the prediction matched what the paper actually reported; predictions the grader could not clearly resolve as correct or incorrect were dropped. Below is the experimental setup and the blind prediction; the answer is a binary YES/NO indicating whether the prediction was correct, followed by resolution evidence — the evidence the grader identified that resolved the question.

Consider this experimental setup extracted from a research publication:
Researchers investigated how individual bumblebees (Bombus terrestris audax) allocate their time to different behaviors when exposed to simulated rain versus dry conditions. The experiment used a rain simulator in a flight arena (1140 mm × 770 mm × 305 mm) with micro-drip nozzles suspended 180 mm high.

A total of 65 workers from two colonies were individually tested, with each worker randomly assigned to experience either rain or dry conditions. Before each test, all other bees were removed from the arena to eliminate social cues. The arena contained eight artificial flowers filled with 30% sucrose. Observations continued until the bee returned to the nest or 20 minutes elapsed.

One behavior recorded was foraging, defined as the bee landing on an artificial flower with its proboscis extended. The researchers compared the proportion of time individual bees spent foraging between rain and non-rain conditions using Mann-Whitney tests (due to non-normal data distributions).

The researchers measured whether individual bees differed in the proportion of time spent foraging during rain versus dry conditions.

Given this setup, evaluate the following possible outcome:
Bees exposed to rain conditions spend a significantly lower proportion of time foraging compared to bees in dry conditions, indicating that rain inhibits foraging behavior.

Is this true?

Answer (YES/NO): YES